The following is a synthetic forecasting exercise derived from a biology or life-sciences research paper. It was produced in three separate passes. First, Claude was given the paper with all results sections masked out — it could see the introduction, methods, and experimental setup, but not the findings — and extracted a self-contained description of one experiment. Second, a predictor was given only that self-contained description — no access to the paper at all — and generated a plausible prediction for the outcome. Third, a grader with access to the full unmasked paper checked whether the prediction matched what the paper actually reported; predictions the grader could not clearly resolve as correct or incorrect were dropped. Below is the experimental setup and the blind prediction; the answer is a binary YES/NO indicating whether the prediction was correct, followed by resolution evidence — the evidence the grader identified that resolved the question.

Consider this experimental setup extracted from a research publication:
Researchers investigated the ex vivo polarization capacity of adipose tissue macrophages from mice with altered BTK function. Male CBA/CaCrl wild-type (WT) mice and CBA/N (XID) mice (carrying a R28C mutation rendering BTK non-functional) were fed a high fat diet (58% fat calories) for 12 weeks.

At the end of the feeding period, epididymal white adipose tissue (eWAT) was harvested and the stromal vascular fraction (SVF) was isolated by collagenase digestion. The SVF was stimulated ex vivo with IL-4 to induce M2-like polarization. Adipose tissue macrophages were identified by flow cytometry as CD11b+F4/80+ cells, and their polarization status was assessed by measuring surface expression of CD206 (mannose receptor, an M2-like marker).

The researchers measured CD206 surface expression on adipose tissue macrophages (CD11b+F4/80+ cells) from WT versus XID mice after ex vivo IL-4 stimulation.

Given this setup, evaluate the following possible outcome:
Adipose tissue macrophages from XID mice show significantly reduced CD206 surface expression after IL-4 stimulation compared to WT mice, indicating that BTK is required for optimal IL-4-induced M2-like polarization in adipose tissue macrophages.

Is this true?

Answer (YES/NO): NO